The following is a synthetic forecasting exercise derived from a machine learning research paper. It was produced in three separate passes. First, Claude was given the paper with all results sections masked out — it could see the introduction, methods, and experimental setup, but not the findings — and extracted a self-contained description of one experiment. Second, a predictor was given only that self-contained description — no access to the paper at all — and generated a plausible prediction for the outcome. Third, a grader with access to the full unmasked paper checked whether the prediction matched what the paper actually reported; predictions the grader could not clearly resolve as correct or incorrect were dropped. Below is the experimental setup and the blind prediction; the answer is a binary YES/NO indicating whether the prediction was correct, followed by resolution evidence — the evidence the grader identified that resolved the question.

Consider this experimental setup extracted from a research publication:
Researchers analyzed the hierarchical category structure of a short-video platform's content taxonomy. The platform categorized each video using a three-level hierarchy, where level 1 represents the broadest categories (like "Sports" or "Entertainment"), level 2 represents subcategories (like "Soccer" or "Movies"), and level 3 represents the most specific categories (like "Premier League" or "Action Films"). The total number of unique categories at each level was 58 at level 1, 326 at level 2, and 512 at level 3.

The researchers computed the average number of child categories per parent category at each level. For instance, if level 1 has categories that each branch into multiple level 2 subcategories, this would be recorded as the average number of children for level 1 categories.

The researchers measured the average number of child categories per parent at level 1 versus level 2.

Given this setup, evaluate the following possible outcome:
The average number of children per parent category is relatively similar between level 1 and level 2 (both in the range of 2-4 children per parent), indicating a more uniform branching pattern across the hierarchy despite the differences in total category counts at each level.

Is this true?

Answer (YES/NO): NO